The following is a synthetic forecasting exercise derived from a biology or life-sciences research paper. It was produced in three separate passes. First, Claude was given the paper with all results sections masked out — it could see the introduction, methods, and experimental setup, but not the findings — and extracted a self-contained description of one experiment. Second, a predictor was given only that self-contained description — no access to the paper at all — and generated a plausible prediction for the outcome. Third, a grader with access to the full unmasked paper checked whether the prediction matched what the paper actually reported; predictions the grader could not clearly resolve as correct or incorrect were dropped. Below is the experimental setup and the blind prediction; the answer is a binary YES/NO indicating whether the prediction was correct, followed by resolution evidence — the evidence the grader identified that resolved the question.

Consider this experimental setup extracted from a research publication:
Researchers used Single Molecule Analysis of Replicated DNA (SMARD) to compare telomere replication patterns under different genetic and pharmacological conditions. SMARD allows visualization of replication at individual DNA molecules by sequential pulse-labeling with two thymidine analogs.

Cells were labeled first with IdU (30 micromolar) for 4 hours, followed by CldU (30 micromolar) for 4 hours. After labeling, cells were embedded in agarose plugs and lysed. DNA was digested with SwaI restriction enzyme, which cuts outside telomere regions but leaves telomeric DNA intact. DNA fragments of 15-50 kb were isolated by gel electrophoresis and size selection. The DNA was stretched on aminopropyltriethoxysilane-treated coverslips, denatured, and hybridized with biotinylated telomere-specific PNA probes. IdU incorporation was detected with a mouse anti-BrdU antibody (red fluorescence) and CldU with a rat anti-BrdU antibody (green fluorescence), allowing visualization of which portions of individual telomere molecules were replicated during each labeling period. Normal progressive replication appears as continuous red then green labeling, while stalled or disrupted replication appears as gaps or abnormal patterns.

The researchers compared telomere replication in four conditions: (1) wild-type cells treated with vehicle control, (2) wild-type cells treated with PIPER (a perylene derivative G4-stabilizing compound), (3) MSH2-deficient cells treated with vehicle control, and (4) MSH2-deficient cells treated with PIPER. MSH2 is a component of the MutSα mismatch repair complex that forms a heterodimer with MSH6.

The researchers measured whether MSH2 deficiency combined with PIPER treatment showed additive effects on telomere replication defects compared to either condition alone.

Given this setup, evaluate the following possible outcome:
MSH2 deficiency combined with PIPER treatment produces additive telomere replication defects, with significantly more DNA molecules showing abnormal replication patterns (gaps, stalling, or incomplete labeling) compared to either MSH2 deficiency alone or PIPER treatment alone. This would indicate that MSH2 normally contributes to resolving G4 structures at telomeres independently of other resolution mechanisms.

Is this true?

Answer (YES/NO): NO